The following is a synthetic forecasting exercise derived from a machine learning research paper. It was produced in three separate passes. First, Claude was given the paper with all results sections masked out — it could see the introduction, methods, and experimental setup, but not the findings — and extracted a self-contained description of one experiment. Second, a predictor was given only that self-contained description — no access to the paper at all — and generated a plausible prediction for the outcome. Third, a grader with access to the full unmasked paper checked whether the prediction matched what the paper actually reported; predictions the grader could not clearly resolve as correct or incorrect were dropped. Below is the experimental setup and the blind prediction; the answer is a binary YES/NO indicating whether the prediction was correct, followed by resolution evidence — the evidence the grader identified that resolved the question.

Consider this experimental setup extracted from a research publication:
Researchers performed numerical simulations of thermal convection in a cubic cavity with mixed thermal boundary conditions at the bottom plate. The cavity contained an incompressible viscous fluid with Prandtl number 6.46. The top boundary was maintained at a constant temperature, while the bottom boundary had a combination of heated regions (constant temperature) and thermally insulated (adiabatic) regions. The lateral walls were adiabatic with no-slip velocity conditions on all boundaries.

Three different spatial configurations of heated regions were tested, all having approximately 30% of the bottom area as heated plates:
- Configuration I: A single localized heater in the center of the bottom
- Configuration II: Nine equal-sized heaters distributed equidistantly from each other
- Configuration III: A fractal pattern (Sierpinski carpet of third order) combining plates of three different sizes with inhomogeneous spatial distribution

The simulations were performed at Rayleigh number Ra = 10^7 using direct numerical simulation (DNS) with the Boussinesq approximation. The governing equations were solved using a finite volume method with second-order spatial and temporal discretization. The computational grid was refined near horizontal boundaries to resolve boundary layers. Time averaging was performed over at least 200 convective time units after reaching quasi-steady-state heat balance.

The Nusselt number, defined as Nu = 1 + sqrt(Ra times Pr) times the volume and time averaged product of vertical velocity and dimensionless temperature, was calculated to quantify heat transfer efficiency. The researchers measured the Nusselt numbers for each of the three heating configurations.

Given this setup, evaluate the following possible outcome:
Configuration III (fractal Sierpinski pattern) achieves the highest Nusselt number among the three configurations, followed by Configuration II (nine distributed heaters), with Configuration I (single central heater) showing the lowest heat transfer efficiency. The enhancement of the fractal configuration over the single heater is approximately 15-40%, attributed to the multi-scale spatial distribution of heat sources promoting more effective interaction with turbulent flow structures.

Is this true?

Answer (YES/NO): YES